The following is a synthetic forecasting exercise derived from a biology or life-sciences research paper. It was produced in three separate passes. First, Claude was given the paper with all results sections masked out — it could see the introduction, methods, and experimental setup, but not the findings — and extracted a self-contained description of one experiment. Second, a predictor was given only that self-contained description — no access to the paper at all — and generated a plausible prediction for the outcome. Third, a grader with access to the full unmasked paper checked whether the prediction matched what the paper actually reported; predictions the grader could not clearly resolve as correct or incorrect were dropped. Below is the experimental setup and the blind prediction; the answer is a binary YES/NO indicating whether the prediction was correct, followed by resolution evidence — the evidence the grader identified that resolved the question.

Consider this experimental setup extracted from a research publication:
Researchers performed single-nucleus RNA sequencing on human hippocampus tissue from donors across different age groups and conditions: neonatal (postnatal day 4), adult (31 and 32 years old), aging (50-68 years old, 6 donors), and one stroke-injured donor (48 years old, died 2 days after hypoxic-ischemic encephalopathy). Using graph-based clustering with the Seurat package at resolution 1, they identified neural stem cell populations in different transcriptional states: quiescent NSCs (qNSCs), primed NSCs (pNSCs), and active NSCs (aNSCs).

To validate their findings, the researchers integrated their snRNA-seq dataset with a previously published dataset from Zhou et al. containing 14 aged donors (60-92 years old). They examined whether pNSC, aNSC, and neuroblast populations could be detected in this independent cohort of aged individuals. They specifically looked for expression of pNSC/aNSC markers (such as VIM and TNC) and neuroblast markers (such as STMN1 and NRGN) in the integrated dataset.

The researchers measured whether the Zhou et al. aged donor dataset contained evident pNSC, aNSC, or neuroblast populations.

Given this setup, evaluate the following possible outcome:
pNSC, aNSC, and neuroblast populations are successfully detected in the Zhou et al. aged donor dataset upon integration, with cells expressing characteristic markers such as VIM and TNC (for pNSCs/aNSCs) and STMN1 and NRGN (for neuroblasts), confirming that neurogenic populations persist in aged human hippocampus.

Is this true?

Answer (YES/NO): NO